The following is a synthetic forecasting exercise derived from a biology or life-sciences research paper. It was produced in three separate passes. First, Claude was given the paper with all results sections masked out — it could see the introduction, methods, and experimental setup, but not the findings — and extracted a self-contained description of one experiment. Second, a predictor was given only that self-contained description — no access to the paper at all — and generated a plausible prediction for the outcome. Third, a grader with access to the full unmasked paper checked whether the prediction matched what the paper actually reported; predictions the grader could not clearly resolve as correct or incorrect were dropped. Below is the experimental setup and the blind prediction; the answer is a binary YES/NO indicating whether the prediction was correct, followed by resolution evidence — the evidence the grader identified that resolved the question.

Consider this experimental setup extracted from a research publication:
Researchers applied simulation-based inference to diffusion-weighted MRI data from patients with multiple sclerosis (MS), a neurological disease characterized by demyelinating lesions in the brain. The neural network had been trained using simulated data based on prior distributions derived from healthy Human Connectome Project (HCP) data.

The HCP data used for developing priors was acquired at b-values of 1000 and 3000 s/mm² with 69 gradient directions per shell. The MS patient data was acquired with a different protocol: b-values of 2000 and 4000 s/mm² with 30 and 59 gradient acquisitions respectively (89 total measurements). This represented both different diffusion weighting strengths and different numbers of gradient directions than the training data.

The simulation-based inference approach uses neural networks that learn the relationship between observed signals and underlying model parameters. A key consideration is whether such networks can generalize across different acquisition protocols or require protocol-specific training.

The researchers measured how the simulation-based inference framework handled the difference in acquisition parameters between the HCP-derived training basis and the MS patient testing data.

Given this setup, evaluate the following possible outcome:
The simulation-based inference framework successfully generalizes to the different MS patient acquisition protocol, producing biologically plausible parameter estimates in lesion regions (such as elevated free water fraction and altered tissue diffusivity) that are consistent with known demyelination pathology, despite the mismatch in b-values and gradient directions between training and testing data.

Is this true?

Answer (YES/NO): NO